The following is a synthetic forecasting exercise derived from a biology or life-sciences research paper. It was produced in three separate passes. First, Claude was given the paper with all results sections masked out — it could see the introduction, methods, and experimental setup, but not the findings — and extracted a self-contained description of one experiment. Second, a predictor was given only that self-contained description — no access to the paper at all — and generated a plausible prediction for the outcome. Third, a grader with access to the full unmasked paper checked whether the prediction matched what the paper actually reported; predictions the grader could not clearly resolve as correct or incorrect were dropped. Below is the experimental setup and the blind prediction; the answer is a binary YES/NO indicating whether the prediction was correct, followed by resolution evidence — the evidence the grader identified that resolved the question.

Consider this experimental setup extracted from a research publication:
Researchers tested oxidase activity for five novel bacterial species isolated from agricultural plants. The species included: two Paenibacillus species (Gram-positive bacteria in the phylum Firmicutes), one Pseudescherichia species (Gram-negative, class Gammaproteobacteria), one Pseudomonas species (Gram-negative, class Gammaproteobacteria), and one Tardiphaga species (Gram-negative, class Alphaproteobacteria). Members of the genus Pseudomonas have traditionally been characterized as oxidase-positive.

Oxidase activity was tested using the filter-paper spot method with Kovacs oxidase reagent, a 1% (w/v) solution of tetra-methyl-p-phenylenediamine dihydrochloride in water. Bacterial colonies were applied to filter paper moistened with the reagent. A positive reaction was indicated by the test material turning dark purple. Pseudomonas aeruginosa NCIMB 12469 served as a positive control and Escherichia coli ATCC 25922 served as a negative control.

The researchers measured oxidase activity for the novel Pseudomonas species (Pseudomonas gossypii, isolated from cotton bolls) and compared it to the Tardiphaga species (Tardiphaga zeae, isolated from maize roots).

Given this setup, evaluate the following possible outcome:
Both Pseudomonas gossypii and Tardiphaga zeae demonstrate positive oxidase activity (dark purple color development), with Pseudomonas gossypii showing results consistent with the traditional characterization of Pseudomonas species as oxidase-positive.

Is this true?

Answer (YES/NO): NO